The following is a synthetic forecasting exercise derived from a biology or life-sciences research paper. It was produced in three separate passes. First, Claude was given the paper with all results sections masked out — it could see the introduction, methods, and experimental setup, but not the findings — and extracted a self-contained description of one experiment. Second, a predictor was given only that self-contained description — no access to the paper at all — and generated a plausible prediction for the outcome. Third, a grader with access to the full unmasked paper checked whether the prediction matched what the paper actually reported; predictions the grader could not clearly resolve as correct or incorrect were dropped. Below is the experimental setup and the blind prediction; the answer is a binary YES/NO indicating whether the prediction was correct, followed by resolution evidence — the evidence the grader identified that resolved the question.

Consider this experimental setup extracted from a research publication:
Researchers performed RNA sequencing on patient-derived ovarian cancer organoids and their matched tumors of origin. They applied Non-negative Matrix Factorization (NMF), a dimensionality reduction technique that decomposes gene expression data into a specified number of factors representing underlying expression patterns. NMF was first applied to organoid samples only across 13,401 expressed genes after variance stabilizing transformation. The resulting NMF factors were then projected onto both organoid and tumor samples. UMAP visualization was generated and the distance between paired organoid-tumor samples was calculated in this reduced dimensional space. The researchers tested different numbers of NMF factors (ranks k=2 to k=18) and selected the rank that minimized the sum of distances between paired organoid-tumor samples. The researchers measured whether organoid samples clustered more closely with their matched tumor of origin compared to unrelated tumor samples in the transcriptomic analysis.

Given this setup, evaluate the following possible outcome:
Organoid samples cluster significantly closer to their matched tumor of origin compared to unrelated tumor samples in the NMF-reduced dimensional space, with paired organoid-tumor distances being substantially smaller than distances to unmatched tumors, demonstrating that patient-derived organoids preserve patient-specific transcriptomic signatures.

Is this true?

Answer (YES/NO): YES